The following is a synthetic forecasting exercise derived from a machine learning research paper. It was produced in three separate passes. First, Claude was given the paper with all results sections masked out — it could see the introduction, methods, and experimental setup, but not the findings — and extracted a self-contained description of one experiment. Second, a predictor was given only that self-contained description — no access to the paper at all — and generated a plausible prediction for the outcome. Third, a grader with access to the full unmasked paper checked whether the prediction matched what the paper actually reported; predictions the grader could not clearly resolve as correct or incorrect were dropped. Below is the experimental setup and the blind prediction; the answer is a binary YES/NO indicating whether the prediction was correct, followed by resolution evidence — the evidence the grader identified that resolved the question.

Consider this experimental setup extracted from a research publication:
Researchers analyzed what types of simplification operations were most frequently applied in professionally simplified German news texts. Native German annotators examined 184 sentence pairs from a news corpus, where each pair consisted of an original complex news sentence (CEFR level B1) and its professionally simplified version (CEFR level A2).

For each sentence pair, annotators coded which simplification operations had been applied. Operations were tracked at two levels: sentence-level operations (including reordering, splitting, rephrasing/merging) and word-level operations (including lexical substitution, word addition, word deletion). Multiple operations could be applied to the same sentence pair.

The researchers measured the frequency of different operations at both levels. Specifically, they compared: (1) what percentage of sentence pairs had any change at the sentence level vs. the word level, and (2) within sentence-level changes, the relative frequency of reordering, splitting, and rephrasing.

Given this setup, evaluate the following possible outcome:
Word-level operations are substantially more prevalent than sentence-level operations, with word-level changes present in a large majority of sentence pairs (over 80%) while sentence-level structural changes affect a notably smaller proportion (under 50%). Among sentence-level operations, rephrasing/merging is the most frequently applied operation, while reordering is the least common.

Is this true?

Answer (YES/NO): NO